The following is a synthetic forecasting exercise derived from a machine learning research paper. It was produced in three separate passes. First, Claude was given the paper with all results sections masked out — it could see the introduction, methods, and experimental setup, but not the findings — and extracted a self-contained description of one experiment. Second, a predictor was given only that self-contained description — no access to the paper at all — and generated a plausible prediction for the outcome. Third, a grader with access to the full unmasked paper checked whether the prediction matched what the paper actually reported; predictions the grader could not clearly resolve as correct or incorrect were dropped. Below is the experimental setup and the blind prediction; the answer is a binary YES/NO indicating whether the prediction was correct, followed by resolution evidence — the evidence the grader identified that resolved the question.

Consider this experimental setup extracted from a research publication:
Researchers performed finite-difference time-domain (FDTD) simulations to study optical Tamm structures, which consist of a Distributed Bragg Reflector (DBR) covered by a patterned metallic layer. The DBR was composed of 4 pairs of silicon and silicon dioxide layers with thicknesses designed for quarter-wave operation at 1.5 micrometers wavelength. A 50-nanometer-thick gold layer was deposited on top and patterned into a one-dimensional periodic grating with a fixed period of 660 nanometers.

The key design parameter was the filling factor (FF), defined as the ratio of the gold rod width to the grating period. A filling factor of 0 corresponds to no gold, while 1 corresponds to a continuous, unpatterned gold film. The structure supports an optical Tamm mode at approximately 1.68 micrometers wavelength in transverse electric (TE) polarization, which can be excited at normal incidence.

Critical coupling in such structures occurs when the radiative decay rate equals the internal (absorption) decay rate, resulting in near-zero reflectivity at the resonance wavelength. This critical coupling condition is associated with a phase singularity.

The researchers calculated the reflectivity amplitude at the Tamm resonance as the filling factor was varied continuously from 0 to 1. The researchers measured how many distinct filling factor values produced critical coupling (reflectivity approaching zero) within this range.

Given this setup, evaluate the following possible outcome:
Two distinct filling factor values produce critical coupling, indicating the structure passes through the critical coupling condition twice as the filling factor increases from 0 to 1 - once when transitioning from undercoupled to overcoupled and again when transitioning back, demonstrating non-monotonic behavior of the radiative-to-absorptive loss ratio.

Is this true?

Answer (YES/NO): YES